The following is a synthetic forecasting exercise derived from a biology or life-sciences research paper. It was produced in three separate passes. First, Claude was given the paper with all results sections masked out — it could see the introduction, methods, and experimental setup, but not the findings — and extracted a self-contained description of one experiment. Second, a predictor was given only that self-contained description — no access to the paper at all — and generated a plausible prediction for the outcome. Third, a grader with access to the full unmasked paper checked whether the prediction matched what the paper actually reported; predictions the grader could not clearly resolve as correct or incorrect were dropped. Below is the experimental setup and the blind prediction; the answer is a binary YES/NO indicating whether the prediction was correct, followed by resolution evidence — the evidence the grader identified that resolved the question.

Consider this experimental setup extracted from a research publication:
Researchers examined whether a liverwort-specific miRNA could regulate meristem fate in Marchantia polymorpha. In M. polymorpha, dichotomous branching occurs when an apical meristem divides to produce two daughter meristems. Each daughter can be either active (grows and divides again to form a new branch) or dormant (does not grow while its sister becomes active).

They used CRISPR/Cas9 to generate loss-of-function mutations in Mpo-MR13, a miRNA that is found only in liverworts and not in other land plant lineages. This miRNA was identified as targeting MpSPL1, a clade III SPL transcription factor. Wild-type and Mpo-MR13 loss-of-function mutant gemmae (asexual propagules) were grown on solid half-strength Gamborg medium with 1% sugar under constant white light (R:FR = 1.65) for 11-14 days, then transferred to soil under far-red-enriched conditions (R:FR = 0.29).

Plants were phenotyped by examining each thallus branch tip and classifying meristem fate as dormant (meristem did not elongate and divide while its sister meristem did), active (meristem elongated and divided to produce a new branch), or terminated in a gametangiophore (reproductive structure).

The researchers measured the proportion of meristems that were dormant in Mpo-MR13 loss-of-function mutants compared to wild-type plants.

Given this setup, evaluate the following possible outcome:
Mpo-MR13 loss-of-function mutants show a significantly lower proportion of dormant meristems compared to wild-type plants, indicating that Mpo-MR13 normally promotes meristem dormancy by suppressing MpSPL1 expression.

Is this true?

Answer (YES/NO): NO